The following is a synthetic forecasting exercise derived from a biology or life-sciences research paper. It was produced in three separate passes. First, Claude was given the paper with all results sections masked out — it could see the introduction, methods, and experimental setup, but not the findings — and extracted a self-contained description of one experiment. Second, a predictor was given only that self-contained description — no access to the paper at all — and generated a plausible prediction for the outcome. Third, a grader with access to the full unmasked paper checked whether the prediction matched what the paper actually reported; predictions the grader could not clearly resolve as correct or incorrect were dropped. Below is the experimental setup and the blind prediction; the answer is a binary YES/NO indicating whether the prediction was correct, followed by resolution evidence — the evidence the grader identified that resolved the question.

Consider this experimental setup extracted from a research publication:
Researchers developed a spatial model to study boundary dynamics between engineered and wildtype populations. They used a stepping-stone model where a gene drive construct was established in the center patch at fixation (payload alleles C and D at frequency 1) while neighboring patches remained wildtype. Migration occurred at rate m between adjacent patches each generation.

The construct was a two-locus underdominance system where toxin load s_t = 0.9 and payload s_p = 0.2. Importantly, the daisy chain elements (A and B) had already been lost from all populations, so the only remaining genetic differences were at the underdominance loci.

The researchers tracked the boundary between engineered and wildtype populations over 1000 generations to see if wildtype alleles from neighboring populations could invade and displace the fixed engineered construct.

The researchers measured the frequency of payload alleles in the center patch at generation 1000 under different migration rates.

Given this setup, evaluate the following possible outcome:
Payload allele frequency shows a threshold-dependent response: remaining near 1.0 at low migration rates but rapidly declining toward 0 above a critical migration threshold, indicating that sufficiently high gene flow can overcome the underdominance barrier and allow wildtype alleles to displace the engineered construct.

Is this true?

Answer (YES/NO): YES